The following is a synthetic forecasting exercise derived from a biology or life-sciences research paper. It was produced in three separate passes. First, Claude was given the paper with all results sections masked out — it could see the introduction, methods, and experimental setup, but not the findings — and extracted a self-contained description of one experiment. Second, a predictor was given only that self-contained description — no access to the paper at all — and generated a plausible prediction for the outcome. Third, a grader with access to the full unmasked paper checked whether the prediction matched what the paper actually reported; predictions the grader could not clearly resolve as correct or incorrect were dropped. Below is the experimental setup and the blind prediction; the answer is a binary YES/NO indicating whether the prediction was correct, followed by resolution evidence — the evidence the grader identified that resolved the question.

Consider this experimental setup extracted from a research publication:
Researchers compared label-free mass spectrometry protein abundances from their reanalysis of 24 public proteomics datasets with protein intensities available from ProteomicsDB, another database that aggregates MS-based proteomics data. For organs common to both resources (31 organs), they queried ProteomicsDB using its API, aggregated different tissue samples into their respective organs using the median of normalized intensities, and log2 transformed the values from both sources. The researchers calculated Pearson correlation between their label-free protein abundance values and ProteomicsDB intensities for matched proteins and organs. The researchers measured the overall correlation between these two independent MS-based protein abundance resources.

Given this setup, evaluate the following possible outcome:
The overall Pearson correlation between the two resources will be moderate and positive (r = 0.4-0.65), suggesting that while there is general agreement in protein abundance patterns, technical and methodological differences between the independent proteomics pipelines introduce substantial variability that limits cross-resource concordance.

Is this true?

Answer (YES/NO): NO